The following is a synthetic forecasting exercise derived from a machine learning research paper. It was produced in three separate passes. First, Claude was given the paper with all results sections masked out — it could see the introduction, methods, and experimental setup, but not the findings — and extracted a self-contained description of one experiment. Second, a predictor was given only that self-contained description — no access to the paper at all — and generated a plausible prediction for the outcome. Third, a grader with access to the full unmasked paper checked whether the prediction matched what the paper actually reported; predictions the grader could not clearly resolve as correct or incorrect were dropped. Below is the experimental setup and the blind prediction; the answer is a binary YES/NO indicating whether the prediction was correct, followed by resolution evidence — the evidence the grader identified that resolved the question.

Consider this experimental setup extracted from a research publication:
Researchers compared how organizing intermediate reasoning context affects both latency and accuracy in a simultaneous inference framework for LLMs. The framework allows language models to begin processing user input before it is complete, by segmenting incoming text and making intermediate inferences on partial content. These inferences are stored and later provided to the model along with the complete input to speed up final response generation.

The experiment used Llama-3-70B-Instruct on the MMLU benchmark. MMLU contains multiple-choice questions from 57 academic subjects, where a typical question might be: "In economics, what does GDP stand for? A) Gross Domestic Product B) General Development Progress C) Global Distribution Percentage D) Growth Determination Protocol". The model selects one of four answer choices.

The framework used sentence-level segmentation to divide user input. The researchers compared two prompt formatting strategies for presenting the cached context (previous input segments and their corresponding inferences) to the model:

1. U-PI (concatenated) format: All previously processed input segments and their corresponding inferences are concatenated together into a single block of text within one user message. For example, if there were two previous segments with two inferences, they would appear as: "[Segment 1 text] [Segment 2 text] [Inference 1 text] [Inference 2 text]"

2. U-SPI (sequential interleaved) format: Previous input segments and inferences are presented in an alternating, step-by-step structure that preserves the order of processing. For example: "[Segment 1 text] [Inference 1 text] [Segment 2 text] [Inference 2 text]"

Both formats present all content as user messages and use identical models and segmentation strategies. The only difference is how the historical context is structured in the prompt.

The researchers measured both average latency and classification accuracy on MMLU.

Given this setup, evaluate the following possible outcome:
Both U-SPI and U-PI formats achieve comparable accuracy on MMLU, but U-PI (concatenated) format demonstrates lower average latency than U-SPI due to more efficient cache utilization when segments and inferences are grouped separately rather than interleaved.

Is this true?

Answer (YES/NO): YES